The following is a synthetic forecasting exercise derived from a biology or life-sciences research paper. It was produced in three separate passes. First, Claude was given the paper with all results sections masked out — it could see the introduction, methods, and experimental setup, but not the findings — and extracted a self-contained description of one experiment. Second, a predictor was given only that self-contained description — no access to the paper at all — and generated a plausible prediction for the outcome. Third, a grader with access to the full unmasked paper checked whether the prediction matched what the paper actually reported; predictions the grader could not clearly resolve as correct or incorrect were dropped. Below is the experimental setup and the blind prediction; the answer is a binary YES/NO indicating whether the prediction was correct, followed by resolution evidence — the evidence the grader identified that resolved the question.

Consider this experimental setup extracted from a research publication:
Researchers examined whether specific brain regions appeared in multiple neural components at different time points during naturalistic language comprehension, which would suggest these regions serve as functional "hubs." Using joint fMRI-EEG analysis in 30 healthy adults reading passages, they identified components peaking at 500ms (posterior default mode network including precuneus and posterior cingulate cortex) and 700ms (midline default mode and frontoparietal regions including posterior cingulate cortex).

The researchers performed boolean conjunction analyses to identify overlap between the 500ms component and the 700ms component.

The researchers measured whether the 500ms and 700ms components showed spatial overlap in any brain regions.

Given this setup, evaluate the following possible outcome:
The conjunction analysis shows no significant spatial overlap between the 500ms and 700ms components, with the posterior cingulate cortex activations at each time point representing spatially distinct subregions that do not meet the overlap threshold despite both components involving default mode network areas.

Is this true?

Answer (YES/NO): NO